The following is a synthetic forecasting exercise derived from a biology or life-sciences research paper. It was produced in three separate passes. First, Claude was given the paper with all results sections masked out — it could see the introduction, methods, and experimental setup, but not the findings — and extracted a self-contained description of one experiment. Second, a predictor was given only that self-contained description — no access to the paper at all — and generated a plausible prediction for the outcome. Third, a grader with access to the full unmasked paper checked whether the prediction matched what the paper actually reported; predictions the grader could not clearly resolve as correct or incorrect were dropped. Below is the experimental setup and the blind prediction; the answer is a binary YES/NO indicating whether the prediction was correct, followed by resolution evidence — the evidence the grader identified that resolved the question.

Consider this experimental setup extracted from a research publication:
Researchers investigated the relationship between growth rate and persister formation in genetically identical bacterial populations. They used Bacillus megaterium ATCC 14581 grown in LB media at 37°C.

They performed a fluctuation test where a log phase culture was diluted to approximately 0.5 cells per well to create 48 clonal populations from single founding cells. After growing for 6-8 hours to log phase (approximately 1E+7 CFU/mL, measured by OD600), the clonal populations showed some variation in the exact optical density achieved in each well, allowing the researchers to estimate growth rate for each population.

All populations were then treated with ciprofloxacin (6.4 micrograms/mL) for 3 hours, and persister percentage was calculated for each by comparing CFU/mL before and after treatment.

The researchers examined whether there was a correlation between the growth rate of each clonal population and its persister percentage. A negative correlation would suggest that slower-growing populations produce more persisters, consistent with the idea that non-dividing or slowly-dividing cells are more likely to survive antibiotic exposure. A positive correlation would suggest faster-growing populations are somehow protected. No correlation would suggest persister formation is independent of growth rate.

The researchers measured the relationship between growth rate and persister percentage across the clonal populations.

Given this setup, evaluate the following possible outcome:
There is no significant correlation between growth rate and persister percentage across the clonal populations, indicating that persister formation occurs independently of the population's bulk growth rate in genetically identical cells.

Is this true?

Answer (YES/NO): YES